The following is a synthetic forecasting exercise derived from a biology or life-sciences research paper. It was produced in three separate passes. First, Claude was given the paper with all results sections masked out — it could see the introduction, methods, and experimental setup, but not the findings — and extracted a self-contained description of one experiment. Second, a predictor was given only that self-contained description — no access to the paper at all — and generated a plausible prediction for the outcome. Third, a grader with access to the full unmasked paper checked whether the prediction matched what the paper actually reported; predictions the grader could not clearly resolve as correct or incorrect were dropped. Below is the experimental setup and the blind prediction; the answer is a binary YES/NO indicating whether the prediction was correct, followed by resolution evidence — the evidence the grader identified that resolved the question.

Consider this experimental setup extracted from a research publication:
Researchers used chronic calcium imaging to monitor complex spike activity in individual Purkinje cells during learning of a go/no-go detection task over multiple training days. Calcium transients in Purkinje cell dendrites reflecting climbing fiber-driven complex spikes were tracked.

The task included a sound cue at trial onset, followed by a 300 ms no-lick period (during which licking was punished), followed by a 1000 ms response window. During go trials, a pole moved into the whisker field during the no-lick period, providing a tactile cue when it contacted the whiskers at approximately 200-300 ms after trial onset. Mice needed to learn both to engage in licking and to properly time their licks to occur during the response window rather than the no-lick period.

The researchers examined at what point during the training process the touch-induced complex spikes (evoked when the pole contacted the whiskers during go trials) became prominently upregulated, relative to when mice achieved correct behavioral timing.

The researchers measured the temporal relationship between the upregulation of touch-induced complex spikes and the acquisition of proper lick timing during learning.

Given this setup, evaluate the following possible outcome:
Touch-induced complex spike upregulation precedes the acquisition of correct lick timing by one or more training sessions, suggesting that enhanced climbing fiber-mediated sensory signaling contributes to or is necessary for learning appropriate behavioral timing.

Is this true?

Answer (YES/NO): YES